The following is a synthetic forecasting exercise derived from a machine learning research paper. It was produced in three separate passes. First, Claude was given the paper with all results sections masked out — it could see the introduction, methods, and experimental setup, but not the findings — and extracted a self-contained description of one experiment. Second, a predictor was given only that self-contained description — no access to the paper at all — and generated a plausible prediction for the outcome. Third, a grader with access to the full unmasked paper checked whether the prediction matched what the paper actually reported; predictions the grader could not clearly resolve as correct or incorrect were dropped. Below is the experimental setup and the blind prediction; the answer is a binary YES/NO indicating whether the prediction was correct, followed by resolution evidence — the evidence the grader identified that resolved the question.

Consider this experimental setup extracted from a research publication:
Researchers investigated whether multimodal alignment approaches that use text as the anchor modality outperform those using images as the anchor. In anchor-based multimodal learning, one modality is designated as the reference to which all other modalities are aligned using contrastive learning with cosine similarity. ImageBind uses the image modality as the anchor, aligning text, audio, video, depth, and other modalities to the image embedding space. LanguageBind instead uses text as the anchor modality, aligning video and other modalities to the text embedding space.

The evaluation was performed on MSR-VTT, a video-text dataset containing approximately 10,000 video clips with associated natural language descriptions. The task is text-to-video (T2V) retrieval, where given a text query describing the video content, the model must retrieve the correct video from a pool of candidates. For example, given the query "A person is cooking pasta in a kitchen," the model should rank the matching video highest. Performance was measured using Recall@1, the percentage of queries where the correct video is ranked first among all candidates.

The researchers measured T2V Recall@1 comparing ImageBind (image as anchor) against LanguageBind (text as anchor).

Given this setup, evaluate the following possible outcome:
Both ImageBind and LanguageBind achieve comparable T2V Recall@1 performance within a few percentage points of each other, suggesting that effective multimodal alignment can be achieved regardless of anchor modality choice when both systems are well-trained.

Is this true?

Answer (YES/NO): NO